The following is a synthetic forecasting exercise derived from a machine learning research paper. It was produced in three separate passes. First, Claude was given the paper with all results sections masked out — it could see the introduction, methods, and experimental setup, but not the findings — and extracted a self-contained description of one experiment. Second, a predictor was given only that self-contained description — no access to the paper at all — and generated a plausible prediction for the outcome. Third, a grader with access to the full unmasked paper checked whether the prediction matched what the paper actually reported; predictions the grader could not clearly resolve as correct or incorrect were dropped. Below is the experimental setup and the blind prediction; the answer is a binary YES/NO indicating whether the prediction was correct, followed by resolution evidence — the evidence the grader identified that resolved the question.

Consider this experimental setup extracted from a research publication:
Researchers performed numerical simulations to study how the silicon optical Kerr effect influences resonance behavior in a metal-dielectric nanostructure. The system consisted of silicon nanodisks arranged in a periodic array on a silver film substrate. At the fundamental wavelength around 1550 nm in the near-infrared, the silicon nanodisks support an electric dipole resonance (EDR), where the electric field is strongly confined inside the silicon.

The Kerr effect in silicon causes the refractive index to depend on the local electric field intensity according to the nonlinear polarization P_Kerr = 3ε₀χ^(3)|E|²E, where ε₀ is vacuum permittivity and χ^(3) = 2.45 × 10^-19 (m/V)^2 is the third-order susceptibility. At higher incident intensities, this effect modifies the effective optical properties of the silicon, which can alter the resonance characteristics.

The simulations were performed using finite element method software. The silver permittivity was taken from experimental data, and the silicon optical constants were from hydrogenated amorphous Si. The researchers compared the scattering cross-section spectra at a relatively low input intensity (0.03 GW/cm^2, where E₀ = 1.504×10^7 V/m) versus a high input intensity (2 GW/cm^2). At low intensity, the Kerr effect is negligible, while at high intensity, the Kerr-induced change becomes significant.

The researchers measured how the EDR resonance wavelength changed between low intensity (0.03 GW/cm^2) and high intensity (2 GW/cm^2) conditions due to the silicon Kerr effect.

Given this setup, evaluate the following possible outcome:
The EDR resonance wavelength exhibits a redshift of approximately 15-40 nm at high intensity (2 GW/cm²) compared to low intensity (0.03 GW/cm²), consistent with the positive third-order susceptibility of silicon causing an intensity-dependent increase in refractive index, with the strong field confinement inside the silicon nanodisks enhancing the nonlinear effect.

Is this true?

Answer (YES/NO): YES